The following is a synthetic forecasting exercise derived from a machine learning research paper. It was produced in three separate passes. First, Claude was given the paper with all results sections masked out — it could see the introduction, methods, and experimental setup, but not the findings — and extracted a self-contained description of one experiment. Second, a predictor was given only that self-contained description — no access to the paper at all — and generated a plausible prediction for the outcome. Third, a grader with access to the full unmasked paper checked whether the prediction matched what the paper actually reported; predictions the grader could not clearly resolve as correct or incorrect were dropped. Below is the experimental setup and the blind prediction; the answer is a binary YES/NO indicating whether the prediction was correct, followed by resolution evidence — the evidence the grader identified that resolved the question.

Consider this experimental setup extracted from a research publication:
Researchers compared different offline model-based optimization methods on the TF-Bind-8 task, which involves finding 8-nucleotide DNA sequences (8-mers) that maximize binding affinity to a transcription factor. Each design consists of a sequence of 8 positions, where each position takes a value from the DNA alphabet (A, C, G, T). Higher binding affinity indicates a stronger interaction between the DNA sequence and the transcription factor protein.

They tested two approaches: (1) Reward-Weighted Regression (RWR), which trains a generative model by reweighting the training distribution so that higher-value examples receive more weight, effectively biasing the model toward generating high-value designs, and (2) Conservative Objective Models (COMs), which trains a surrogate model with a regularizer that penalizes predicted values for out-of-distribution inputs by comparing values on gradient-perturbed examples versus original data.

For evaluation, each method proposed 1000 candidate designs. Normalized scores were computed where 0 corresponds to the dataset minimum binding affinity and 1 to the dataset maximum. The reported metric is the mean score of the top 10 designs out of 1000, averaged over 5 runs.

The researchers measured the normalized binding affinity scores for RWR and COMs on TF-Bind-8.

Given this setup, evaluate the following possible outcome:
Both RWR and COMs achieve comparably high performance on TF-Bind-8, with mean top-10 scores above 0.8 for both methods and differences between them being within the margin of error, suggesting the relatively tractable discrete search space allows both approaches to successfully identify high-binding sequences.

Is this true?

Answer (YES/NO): YES